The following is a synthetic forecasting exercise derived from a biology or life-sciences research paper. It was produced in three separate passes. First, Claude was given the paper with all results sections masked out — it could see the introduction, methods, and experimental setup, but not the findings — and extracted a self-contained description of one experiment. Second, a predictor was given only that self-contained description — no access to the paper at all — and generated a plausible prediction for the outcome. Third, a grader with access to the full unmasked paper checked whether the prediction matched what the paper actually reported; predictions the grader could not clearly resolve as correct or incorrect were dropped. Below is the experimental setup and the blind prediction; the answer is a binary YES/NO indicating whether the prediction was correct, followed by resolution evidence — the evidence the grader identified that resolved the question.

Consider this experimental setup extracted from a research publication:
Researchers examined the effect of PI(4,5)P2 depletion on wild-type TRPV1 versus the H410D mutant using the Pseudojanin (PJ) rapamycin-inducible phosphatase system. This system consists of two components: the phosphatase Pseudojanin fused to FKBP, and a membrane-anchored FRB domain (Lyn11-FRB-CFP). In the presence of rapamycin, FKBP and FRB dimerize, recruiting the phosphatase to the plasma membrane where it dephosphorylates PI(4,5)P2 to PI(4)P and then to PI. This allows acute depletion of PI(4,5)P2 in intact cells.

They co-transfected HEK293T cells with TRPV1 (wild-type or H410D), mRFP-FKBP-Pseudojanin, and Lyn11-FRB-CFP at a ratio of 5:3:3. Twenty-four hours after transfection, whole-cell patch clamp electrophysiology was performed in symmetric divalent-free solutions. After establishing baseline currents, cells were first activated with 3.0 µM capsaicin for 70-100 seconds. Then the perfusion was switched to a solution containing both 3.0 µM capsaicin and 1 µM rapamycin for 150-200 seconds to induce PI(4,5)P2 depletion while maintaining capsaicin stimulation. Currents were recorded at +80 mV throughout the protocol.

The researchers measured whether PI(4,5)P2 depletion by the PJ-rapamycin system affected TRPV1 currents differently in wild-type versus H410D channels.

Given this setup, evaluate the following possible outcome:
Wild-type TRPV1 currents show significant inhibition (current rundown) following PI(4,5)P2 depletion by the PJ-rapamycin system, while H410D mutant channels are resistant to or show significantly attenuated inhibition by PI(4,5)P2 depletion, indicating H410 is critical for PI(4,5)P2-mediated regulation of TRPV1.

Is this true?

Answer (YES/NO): YES